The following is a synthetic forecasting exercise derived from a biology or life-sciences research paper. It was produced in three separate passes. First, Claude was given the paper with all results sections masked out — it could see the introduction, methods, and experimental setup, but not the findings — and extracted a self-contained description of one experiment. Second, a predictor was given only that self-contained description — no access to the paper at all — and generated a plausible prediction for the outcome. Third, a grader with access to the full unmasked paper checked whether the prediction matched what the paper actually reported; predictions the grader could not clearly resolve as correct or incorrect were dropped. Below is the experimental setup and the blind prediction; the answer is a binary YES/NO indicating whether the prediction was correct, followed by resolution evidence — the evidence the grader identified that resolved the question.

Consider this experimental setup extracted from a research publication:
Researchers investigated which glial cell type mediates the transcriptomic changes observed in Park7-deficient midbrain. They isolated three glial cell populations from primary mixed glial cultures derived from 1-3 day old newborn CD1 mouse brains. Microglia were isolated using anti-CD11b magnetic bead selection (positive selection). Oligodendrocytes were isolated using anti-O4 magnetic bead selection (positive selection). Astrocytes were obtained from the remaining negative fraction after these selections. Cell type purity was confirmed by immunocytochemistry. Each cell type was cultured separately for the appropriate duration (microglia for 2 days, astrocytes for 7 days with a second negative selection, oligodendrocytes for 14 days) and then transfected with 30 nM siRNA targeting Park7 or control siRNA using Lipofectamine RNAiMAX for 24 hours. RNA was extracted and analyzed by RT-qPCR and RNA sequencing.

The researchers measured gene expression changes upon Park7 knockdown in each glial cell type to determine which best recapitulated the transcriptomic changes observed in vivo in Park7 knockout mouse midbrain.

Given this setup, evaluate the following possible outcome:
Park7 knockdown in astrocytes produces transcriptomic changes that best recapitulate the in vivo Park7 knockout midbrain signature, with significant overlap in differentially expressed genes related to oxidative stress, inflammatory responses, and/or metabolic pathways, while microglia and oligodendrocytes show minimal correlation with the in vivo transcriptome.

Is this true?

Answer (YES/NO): NO